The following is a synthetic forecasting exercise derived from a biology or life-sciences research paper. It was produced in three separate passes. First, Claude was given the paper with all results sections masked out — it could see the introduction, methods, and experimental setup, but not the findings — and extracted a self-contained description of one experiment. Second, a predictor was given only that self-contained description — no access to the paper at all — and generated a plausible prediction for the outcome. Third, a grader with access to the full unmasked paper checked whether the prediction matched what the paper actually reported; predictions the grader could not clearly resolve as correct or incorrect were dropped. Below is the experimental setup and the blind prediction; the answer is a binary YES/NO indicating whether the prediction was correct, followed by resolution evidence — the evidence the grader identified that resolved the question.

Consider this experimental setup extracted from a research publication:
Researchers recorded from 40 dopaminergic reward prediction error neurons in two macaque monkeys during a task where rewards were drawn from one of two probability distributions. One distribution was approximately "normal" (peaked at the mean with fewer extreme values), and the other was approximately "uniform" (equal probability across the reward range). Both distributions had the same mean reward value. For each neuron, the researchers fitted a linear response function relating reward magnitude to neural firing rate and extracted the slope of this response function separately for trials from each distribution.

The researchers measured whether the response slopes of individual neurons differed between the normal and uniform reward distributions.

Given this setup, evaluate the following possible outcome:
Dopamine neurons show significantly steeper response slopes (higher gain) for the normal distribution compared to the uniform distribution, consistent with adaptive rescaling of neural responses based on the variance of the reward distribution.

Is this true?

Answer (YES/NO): YES